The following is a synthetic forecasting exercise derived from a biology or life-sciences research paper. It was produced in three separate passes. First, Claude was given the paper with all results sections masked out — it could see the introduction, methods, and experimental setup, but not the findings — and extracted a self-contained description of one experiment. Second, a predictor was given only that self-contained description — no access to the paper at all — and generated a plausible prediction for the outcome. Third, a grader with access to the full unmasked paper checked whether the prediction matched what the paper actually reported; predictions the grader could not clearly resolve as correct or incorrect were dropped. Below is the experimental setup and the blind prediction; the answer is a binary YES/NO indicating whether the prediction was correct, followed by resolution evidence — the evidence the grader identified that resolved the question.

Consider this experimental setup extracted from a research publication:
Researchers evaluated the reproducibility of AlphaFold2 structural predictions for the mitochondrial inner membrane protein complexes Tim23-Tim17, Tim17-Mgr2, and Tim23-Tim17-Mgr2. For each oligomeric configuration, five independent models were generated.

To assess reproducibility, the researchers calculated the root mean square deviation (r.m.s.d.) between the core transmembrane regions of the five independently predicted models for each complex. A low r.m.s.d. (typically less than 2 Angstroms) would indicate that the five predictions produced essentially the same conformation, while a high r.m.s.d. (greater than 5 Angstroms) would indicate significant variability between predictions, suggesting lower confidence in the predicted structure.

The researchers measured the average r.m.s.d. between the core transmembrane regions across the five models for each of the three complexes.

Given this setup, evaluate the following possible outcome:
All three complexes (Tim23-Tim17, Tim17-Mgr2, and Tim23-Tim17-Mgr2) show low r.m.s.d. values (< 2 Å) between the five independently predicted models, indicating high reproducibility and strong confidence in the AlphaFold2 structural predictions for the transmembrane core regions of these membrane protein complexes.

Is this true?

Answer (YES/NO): YES